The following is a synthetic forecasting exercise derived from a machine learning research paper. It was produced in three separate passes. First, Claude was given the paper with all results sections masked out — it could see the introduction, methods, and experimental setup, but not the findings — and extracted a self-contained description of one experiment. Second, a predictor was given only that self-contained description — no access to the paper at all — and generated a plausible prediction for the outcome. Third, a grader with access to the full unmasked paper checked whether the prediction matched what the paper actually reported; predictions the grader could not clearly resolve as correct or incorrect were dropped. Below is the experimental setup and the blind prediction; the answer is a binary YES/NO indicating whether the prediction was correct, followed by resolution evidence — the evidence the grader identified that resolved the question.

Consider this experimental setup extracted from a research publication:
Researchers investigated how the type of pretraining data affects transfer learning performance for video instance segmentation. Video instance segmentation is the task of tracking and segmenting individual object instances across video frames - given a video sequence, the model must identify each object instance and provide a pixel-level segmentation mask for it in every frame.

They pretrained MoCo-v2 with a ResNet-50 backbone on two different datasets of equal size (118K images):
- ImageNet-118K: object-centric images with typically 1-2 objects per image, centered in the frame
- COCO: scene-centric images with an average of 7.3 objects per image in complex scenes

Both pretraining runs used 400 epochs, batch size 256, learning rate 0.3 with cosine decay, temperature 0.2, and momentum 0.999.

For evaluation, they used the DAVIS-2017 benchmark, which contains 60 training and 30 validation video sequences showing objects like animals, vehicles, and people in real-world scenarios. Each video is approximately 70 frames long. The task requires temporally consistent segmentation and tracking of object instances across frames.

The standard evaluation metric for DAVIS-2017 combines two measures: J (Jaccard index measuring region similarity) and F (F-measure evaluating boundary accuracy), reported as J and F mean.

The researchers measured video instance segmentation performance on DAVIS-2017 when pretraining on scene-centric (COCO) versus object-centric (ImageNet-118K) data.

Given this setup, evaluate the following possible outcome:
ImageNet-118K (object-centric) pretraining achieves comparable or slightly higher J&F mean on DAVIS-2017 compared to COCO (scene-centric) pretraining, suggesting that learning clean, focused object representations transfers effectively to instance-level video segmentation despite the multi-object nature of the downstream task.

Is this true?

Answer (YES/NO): NO